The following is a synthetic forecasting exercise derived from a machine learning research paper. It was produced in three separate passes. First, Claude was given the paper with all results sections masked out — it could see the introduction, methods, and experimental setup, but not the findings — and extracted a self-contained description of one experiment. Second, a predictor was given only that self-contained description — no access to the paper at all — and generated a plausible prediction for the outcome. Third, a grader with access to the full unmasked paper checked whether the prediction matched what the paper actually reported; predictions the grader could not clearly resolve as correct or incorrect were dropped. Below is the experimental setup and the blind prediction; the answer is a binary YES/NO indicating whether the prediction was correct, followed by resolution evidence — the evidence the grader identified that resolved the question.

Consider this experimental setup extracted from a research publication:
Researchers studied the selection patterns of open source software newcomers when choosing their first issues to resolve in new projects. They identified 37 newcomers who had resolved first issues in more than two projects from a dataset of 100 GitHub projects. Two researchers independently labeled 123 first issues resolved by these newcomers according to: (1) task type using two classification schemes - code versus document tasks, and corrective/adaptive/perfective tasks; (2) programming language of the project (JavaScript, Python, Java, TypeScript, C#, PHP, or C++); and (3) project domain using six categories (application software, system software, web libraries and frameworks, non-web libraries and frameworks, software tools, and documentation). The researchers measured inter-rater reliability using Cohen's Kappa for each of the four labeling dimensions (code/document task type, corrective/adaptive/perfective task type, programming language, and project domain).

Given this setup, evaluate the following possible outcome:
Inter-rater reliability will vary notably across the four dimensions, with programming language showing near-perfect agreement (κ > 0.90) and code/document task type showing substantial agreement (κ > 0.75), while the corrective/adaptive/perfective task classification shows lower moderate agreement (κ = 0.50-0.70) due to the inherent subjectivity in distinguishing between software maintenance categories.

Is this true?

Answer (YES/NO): NO